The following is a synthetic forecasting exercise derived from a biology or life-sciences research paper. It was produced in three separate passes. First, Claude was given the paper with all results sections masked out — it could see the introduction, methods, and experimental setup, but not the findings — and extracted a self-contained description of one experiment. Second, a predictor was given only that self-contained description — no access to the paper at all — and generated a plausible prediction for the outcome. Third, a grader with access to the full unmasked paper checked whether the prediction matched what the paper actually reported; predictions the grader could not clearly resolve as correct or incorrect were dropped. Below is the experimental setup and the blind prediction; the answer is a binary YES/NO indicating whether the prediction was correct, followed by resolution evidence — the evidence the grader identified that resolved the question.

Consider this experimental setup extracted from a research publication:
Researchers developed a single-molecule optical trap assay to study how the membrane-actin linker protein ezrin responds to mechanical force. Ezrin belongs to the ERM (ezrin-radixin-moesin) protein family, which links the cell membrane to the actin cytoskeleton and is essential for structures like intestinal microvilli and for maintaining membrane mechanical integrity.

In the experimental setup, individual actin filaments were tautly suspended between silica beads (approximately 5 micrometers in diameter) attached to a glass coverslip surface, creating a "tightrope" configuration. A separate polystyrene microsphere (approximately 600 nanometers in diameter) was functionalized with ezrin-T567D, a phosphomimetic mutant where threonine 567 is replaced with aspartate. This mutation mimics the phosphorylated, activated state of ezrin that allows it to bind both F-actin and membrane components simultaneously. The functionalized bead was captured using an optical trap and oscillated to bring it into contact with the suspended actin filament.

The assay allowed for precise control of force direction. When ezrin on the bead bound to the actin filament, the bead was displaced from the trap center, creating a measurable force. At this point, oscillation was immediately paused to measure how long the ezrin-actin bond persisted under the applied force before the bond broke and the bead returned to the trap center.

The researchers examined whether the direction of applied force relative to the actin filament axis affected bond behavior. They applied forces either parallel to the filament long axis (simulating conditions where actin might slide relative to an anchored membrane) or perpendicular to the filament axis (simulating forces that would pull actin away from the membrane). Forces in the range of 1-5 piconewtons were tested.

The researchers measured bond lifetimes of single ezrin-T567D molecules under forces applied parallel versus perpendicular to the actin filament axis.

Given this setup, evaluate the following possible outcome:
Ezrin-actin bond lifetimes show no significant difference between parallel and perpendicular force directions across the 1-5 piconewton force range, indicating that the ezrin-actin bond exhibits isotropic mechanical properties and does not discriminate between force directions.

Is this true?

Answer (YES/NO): NO